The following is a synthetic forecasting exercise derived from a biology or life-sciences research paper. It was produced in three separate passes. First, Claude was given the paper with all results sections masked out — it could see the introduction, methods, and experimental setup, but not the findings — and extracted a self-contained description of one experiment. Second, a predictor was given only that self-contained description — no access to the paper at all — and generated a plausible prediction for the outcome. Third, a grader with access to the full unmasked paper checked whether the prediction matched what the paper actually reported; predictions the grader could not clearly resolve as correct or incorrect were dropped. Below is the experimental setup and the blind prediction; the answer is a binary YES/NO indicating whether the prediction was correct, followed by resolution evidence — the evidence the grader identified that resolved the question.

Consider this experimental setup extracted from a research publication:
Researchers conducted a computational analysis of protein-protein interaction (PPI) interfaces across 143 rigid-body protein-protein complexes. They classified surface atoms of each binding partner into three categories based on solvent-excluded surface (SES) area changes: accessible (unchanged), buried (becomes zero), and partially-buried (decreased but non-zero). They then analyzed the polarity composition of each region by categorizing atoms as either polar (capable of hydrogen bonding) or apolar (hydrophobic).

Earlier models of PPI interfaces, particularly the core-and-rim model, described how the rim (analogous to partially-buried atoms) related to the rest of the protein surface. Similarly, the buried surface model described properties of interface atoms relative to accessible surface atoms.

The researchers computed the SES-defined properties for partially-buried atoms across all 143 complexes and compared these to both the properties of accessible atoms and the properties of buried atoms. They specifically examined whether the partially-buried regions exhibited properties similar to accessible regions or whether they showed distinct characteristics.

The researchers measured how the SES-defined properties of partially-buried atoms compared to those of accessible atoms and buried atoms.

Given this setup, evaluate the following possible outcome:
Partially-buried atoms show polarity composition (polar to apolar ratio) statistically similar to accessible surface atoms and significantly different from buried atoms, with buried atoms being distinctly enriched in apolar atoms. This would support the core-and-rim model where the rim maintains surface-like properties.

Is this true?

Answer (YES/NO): NO